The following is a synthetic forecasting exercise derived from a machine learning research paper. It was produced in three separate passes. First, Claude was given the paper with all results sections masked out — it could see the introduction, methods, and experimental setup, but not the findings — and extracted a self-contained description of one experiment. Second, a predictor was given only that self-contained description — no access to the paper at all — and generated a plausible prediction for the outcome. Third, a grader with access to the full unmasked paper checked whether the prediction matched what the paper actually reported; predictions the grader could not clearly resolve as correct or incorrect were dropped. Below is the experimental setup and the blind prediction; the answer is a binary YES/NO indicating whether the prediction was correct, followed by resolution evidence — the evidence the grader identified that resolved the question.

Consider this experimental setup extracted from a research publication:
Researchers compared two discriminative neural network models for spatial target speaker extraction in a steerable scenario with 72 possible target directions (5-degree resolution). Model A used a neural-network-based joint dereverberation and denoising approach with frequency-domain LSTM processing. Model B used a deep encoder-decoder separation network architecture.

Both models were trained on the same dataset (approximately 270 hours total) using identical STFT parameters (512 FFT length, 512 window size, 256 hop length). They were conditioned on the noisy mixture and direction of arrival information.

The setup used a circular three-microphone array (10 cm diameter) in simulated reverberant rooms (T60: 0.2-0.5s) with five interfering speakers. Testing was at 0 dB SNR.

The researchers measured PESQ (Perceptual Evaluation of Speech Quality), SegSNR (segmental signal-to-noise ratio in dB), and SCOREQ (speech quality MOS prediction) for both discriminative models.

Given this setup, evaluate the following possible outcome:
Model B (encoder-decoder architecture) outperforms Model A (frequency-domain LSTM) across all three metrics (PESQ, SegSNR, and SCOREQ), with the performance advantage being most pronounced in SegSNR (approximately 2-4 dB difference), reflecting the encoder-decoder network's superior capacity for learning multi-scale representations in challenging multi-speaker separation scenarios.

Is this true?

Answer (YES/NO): NO